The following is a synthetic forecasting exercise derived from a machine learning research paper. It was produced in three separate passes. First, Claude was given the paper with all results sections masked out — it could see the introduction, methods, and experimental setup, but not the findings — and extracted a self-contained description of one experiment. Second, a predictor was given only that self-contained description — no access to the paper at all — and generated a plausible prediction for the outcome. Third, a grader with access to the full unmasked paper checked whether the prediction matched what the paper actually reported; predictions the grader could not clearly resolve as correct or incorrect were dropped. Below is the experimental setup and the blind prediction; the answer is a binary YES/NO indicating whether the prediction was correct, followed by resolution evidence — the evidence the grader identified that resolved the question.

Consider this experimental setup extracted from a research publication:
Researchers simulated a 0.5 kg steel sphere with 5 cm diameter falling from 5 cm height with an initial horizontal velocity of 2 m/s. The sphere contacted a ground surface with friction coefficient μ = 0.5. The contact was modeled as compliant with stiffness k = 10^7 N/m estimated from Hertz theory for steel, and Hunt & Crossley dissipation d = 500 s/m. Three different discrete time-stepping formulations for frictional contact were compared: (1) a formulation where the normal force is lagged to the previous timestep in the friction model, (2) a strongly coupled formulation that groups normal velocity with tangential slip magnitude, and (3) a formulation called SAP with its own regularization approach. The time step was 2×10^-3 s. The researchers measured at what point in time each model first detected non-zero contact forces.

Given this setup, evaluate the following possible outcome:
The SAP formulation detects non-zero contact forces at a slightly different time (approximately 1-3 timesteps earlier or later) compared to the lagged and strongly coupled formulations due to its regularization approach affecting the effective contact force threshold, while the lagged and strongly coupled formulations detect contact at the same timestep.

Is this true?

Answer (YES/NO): NO